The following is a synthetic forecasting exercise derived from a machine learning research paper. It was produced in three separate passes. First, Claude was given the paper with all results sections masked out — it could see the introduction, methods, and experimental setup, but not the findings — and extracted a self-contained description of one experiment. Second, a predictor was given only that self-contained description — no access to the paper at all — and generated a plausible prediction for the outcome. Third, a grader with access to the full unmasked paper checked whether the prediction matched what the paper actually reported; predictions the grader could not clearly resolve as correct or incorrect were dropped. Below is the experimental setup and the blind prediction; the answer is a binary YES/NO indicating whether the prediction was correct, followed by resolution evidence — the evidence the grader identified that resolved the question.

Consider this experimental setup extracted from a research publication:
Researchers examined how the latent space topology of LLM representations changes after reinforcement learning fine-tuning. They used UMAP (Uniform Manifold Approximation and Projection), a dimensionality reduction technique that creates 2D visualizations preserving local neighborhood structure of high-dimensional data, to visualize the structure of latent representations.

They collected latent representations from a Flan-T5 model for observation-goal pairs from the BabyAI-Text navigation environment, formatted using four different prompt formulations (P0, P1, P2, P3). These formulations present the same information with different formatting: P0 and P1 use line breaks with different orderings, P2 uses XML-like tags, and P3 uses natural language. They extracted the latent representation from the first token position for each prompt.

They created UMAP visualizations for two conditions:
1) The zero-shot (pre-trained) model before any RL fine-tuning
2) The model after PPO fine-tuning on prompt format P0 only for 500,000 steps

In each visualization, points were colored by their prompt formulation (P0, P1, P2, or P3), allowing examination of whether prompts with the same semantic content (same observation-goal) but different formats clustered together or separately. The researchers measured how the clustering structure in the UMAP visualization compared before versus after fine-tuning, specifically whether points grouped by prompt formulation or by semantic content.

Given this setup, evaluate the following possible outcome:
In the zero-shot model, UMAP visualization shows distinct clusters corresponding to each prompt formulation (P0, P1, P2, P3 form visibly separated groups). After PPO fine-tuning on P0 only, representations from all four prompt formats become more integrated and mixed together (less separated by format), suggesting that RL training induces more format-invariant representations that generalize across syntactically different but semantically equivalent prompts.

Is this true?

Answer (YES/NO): NO